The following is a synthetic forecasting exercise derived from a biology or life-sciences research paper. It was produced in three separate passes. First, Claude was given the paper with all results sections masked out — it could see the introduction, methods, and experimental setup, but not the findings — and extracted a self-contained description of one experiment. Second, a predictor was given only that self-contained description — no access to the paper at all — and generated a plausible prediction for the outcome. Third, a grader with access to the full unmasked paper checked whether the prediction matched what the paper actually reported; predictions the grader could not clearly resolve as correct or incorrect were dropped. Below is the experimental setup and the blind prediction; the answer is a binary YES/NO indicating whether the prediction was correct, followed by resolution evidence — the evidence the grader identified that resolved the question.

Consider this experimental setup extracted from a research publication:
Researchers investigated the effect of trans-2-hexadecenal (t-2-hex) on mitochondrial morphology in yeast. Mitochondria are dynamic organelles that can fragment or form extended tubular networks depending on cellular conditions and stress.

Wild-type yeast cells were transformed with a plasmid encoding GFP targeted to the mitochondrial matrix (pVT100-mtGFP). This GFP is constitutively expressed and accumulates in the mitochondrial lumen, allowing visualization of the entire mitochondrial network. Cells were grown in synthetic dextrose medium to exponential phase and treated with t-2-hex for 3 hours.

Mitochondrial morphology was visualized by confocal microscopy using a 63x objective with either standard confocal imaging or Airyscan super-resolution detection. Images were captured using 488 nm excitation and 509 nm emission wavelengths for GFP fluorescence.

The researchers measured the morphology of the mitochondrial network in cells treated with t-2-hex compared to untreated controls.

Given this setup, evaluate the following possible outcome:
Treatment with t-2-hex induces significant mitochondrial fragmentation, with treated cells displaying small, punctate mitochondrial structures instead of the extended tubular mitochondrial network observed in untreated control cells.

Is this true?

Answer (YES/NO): YES